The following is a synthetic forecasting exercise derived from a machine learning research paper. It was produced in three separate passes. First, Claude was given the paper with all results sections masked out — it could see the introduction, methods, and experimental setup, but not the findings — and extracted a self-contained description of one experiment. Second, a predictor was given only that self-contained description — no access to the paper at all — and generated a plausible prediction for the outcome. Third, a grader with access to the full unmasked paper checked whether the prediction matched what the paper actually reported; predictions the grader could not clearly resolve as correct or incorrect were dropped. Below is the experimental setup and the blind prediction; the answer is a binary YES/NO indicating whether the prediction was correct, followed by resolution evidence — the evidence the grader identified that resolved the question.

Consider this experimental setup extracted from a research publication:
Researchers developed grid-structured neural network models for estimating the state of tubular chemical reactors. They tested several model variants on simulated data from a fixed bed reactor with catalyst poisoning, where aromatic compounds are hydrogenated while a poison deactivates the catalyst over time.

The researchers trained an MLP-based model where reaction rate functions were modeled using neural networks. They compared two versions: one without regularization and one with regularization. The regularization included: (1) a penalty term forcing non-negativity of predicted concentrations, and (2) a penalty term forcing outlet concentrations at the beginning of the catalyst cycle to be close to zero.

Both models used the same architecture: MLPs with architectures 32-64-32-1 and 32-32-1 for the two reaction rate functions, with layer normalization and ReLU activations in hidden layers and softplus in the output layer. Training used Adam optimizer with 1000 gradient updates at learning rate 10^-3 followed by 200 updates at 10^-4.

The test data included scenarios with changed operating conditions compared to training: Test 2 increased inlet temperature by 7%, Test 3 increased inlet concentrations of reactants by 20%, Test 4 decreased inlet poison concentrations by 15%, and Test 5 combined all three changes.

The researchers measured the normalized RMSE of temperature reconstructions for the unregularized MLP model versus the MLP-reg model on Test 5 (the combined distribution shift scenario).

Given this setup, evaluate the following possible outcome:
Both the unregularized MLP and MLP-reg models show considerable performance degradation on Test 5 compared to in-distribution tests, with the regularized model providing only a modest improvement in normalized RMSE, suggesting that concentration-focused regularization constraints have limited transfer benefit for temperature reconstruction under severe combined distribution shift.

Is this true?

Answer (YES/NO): NO